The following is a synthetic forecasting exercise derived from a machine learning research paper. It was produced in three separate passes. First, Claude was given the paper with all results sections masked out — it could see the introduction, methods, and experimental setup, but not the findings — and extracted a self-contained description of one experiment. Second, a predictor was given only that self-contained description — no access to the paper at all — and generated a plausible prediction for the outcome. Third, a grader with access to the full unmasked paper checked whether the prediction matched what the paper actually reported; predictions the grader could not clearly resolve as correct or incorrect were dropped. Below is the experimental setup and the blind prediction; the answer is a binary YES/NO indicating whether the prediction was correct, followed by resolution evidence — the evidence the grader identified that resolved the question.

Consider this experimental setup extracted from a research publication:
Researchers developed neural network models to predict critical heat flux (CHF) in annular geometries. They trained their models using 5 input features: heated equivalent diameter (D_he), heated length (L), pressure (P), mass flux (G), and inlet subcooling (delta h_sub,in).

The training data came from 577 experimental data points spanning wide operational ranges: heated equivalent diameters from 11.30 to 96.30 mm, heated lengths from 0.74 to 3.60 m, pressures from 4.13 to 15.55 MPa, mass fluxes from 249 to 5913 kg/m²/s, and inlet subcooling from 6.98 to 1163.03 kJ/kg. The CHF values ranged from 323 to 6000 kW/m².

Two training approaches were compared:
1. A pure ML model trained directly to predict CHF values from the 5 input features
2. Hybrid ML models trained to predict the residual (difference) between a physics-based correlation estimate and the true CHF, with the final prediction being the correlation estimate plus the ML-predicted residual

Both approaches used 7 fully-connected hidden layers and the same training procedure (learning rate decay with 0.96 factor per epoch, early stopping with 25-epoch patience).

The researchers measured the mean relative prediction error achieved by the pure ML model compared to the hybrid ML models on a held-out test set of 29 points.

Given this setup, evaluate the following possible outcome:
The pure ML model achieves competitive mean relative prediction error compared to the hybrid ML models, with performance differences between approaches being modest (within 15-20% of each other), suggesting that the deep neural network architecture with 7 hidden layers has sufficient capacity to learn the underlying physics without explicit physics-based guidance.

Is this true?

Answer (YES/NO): YES